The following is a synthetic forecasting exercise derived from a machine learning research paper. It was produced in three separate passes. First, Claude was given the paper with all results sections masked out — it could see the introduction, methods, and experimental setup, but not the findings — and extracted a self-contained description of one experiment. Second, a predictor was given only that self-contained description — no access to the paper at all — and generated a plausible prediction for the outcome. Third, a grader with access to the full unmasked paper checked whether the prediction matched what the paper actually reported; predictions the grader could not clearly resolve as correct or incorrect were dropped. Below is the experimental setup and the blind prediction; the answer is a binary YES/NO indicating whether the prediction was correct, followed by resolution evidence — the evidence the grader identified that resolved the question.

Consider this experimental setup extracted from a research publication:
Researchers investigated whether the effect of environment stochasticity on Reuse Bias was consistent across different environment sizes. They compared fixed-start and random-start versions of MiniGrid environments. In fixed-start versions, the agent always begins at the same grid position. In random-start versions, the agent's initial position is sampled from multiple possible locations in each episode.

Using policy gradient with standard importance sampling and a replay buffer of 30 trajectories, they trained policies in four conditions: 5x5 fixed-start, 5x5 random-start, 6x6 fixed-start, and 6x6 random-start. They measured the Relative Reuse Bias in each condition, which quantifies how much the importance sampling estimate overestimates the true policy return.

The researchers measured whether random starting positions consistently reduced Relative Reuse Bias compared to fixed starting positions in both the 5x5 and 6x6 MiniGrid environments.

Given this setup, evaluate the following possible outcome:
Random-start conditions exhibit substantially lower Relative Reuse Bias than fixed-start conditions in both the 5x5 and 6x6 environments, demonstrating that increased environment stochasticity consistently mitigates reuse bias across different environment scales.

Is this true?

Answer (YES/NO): YES